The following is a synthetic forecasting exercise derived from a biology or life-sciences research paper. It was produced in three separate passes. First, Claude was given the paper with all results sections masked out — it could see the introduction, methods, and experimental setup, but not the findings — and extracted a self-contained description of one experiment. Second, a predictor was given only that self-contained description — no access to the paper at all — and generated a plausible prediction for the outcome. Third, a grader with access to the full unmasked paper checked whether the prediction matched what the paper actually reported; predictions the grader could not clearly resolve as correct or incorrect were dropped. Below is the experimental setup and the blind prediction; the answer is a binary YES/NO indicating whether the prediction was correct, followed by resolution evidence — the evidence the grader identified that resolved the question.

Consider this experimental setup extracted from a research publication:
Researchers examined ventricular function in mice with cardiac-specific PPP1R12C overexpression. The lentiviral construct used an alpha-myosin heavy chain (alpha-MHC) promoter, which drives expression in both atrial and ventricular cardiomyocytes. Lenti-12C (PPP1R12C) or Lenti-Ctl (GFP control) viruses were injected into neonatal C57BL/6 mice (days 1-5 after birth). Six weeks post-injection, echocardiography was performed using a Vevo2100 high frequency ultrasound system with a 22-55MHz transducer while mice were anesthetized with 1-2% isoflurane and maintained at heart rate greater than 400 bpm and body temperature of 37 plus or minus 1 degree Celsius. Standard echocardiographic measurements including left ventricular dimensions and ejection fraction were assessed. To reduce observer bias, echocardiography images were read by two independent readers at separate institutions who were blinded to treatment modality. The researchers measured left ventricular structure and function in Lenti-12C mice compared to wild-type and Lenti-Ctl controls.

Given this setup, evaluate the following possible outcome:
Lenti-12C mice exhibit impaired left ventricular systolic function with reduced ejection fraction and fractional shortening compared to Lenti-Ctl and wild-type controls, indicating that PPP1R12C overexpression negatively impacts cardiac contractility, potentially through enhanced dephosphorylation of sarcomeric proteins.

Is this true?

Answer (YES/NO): NO